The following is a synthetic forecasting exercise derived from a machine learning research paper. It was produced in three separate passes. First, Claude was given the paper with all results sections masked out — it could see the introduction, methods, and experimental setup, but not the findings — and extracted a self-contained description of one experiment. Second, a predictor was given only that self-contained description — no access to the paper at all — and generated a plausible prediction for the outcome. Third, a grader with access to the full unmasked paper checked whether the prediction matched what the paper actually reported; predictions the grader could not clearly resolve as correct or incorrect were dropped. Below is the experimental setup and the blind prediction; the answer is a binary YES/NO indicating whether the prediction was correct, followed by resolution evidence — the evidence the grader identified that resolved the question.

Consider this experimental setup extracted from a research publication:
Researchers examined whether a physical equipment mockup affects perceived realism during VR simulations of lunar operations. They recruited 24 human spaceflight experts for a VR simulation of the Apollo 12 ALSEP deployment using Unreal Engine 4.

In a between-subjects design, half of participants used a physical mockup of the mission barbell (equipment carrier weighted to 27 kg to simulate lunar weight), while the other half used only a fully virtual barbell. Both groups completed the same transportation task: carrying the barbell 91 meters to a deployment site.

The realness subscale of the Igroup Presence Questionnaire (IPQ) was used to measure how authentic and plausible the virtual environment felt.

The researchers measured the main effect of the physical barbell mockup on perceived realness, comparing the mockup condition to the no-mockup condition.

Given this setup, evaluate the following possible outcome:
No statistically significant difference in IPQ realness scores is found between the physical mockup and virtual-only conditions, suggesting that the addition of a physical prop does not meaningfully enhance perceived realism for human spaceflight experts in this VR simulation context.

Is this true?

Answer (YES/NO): YES